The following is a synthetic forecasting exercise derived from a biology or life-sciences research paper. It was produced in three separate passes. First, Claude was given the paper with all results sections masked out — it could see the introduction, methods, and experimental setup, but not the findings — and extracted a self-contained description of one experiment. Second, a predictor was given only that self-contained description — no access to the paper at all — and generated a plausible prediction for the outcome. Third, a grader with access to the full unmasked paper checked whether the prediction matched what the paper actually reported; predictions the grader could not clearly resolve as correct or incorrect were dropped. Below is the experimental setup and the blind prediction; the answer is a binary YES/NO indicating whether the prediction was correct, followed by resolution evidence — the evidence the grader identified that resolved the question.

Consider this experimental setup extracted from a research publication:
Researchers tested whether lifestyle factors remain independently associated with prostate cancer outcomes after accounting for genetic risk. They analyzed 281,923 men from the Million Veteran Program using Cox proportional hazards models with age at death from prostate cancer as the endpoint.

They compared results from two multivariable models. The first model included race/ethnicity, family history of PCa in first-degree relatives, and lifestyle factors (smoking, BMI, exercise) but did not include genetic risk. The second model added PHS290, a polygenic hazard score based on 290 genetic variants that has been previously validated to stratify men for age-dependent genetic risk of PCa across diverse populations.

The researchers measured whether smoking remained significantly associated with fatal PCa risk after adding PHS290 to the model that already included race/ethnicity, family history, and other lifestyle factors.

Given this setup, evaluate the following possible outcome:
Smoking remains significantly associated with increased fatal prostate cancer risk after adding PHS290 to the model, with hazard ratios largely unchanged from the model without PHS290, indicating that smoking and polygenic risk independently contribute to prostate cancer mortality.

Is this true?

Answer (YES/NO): YES